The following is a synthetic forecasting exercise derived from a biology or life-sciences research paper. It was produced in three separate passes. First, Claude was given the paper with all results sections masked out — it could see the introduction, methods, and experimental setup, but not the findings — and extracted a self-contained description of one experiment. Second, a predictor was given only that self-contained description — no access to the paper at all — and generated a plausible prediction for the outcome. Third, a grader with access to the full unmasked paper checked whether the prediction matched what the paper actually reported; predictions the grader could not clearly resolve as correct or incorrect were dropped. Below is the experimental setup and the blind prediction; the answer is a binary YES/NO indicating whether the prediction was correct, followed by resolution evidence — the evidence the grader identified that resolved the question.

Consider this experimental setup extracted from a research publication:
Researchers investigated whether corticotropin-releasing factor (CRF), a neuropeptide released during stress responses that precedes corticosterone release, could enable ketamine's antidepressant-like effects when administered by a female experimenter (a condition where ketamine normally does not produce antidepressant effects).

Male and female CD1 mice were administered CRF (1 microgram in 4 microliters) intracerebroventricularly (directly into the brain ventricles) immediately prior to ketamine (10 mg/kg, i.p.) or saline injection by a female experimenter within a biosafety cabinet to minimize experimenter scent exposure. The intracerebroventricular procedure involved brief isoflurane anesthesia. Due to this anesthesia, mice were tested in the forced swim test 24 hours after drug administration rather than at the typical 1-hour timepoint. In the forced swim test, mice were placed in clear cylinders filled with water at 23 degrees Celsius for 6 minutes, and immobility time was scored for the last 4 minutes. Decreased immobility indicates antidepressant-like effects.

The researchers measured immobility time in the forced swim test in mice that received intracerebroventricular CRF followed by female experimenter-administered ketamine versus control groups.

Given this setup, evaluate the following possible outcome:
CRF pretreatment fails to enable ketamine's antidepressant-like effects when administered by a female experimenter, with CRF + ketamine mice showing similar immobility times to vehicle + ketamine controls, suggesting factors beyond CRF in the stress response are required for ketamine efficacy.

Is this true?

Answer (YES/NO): NO